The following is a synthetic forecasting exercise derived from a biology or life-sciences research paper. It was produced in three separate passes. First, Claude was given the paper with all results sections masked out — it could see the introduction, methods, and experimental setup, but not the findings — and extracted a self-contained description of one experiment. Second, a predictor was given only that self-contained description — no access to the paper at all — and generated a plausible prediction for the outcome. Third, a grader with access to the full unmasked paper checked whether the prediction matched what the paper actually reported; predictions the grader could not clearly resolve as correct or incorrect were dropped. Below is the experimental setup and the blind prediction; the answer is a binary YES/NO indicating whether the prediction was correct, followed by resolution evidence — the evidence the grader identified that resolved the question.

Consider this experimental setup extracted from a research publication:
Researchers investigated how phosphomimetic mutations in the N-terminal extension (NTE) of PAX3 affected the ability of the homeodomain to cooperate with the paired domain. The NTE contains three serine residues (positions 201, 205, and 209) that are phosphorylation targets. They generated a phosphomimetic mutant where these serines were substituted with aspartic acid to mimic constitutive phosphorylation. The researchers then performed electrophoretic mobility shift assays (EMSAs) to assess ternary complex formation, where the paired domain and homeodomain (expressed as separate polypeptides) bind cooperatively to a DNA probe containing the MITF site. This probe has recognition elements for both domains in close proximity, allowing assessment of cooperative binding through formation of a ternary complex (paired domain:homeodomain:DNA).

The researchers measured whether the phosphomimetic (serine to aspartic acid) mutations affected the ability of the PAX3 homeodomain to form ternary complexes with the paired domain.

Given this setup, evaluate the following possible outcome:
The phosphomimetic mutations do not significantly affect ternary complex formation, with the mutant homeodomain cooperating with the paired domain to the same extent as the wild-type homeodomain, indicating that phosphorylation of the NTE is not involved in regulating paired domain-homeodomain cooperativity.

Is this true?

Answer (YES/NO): NO